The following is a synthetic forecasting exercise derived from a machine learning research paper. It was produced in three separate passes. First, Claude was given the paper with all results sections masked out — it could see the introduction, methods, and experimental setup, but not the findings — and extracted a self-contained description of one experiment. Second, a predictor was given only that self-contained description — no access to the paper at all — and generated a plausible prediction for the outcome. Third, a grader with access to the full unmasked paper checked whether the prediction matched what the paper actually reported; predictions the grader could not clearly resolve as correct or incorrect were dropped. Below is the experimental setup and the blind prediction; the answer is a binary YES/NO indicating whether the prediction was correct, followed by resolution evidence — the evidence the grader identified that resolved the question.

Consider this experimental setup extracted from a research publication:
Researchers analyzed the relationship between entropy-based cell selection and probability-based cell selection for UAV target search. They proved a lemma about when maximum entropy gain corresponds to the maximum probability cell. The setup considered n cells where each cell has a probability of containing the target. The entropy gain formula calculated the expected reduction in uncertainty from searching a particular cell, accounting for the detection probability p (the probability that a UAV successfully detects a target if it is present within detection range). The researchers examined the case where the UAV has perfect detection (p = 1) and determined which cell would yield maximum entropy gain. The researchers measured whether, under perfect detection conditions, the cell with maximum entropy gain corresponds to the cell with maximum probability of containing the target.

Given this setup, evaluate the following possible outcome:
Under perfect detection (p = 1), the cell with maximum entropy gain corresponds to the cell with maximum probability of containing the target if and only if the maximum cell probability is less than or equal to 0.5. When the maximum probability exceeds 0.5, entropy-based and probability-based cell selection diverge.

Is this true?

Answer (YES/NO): NO